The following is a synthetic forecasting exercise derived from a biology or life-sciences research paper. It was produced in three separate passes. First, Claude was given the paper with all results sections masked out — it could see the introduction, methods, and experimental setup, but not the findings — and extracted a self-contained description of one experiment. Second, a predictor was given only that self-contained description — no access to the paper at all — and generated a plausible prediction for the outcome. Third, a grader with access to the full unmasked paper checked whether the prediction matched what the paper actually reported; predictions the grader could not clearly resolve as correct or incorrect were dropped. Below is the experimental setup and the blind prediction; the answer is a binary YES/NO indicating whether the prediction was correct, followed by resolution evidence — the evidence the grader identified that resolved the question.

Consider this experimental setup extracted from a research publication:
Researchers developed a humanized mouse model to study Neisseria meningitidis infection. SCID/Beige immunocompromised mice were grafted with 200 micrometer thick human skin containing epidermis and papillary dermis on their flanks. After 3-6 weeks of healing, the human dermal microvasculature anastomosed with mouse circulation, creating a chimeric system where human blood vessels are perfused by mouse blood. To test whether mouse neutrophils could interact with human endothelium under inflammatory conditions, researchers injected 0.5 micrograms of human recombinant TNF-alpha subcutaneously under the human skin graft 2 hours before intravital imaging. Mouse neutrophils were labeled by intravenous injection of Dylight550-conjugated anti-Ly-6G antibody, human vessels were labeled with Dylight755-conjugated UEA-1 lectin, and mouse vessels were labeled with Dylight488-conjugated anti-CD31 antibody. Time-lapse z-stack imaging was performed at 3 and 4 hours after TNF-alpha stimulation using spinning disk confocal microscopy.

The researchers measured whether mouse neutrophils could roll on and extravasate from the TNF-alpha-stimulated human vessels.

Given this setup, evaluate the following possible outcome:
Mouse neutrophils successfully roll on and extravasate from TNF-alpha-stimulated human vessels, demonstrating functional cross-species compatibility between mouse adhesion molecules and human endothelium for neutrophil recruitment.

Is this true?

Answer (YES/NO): YES